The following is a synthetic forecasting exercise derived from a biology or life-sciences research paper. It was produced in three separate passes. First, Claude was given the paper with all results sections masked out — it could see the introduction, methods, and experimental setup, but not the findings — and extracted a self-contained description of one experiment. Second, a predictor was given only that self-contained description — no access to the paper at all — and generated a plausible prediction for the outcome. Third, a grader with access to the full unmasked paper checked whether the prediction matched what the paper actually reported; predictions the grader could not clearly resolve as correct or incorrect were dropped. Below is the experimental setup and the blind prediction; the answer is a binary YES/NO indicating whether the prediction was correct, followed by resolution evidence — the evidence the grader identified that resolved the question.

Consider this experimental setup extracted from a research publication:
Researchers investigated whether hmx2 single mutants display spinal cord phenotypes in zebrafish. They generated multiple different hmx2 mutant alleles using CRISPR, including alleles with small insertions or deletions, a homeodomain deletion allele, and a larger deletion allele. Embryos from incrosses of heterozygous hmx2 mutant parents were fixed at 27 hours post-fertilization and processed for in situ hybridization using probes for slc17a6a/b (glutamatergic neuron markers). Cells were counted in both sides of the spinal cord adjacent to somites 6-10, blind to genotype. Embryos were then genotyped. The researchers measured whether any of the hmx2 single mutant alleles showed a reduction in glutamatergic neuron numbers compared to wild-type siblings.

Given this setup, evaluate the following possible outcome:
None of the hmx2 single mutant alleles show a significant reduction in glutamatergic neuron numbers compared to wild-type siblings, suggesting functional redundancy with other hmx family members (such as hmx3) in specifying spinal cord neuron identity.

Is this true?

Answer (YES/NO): NO